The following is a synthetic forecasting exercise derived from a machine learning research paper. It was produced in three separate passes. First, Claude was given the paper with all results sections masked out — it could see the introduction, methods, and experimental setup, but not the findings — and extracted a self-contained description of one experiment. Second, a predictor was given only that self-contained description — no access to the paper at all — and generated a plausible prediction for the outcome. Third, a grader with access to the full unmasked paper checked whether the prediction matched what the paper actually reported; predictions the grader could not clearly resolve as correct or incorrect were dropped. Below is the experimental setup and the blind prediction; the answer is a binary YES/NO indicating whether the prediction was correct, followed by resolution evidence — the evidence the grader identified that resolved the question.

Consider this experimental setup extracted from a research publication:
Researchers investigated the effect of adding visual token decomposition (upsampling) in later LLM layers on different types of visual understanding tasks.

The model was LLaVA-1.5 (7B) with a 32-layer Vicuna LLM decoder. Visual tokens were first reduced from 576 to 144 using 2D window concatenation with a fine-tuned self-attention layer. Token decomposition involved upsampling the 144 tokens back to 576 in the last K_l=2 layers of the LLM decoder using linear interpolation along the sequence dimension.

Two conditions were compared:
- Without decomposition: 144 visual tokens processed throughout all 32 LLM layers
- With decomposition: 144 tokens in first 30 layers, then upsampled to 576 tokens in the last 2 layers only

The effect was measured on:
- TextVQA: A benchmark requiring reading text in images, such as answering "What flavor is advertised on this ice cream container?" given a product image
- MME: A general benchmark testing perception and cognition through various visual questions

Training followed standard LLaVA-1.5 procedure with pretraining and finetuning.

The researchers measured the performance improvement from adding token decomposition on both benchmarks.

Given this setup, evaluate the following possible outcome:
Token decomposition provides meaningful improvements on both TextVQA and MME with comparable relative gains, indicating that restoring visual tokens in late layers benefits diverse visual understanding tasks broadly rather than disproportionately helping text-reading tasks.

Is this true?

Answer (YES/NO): NO